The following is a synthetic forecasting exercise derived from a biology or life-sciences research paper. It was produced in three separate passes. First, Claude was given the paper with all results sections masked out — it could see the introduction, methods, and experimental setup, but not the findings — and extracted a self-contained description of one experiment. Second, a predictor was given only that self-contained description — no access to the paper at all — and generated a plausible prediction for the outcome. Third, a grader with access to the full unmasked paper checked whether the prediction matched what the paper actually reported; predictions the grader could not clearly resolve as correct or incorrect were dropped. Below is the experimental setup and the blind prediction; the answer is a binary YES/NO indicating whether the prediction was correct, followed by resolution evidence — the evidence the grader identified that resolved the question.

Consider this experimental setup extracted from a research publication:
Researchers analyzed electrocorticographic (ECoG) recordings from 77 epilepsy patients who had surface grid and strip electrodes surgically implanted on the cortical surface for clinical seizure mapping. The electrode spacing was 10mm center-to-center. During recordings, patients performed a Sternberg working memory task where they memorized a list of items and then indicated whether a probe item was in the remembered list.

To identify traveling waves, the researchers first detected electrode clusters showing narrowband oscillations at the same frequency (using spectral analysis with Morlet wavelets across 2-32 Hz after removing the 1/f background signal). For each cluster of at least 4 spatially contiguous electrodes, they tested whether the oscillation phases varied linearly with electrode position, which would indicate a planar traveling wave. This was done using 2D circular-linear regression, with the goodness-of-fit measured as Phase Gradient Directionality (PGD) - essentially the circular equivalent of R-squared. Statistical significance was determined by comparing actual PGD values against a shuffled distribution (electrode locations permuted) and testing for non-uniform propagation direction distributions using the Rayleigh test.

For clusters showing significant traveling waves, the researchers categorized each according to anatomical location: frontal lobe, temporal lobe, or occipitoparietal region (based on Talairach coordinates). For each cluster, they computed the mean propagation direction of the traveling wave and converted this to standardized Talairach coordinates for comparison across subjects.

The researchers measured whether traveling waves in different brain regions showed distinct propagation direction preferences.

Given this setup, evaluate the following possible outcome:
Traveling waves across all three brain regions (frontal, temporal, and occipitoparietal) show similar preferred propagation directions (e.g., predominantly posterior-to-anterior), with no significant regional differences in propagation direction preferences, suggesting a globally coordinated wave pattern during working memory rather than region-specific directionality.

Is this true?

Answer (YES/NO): NO